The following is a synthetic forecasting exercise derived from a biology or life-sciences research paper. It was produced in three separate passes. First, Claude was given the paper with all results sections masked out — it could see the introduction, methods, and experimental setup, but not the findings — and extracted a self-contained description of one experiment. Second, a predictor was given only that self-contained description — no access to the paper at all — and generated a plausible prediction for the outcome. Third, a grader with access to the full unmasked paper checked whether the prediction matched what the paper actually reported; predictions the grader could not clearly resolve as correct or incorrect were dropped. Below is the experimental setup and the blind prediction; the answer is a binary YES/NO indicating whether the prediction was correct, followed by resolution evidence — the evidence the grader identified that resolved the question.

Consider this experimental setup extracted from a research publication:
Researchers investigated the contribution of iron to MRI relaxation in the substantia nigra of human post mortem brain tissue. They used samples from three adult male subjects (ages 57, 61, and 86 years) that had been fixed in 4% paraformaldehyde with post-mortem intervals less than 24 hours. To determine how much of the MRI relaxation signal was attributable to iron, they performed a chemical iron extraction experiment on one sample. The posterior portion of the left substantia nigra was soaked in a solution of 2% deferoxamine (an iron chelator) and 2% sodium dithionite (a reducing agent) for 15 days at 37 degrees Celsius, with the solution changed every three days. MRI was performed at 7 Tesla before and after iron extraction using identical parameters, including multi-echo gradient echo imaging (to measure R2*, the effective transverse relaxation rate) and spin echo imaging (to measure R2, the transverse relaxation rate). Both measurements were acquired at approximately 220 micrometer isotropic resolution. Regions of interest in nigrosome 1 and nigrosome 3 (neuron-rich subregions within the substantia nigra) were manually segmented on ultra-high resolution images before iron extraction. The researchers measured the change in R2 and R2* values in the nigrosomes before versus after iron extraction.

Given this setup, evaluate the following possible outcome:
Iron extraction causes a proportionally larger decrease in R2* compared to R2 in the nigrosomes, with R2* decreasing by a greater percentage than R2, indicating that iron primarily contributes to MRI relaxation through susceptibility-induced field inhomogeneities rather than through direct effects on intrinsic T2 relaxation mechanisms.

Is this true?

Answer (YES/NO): YES